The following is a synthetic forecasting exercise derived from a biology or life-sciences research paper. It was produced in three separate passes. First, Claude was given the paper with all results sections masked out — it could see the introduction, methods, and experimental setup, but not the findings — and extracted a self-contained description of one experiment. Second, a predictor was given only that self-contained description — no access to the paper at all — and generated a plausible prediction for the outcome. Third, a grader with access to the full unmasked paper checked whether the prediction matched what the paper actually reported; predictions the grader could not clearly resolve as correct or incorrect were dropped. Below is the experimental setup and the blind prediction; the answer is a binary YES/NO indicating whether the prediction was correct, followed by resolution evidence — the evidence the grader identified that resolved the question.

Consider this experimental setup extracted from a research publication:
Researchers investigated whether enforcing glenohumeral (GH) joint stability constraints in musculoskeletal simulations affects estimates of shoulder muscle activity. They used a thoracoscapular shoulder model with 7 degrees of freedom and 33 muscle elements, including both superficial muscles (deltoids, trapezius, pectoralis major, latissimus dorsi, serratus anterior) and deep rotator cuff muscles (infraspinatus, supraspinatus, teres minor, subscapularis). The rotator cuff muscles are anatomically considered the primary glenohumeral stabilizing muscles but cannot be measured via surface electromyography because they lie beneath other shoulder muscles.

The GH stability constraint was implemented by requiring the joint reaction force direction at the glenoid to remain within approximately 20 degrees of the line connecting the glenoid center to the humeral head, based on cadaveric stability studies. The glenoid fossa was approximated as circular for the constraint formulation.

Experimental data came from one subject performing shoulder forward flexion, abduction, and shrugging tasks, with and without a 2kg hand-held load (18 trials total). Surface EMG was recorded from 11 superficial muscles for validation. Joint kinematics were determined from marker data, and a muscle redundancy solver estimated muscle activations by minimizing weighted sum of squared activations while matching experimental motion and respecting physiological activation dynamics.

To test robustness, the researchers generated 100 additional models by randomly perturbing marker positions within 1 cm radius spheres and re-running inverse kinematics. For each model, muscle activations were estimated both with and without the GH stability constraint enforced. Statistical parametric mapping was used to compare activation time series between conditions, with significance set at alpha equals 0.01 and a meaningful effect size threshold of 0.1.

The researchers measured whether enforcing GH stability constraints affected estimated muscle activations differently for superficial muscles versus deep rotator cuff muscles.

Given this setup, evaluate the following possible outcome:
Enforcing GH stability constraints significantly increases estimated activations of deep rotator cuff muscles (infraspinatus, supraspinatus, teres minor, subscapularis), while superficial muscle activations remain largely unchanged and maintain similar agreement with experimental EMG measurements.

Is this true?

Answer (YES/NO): YES